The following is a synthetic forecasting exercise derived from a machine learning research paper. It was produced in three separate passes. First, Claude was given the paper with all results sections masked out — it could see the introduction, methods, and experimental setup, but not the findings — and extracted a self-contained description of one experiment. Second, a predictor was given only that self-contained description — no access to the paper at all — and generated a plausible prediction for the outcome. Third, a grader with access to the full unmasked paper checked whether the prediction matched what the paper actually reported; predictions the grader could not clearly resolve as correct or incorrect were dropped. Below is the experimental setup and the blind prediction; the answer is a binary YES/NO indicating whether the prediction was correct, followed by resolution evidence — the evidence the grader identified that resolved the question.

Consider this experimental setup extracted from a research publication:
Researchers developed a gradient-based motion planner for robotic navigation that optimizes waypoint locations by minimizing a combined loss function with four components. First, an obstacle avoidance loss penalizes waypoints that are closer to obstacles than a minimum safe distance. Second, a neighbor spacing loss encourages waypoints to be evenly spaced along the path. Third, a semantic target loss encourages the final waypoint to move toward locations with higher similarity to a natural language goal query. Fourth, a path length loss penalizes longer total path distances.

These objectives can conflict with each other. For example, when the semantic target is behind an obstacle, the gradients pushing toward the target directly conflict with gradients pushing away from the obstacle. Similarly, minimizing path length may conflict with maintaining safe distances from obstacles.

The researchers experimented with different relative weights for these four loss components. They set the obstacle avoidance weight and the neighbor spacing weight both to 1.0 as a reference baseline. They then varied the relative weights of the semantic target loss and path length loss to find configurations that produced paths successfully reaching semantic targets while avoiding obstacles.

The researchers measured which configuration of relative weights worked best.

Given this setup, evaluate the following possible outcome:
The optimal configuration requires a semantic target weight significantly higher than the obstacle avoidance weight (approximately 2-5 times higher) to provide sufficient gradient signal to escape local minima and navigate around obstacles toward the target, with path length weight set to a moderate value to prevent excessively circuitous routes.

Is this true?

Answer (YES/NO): NO